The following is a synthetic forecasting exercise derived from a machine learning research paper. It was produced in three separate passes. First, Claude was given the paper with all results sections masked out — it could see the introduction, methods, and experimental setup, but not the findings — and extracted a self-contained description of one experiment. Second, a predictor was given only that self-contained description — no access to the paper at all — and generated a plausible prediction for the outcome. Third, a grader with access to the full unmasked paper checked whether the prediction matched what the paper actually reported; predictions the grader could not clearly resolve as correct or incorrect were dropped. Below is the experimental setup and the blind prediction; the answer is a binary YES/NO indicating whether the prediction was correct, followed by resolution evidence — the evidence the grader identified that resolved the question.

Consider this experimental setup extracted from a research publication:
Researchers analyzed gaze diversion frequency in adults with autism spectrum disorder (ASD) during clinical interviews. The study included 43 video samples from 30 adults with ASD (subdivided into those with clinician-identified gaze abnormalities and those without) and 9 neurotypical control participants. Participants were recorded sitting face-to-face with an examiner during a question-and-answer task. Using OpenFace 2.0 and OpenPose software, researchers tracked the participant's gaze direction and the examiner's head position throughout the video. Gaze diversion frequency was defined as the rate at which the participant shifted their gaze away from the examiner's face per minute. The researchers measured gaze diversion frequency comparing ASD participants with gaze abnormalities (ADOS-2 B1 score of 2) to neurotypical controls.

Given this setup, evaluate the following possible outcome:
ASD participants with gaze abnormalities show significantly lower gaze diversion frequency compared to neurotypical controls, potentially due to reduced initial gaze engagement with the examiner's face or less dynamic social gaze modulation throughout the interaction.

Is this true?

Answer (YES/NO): NO